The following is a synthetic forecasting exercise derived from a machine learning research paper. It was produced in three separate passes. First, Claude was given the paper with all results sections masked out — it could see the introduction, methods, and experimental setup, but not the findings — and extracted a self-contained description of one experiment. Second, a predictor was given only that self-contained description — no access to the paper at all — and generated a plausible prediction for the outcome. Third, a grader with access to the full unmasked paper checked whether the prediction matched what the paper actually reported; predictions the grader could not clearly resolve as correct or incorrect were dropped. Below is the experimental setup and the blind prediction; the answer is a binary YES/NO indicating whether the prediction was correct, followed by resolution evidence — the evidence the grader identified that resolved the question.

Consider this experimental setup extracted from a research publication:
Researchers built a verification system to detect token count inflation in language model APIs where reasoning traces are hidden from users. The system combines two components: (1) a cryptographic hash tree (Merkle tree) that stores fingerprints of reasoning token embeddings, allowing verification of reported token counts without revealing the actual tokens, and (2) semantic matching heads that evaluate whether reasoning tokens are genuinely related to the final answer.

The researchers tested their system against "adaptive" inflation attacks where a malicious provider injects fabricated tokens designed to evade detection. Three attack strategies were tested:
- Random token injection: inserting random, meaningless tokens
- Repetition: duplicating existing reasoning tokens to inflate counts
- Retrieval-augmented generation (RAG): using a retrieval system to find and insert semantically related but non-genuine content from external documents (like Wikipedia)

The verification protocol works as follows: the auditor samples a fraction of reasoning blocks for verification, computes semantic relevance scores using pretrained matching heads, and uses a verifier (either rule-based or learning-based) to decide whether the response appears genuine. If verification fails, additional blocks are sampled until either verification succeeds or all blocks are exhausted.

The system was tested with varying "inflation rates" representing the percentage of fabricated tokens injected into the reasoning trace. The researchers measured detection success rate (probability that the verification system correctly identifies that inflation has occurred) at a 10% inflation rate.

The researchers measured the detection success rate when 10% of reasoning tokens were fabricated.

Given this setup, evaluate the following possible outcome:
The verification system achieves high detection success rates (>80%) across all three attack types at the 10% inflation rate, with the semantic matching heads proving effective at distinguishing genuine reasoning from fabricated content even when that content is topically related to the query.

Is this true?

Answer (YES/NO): NO